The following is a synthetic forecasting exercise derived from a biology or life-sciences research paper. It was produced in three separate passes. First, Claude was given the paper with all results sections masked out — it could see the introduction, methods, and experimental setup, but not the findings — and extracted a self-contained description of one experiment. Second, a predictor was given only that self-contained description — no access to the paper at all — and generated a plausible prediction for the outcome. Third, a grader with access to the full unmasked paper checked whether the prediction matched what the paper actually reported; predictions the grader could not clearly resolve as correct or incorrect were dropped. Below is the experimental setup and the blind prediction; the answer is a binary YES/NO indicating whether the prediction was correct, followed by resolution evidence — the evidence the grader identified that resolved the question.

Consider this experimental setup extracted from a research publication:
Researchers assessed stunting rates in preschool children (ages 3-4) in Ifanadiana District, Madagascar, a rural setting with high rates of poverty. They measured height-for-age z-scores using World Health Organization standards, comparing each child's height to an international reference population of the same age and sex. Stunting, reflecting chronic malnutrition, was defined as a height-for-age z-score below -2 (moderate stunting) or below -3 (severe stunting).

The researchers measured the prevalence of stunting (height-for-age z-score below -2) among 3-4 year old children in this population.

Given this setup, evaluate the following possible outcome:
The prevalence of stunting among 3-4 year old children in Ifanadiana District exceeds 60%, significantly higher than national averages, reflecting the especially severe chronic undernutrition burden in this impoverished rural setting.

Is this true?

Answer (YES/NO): NO